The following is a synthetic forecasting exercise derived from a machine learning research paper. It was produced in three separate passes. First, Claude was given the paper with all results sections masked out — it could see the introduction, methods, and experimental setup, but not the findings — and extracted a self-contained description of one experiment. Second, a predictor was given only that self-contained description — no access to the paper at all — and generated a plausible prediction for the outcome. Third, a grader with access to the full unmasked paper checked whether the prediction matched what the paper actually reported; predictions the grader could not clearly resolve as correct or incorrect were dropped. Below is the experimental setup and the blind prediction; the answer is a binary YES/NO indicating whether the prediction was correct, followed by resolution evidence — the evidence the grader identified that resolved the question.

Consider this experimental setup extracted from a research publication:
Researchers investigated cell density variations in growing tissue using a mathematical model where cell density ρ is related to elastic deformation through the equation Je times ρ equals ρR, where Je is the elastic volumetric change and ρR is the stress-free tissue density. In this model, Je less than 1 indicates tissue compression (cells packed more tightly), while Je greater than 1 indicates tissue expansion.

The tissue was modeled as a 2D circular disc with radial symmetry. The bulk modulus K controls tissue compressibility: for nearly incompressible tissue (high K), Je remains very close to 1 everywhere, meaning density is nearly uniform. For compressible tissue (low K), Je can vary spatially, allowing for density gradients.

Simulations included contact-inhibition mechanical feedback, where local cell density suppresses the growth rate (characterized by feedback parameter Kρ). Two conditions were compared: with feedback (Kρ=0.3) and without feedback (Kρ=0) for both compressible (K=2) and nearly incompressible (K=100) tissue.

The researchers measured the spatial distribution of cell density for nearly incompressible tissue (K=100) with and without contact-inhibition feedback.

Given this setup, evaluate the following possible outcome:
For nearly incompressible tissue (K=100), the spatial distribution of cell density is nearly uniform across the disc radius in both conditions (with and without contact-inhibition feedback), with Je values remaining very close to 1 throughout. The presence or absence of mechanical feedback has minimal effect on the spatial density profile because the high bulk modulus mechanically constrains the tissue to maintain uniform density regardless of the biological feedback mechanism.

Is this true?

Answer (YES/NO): YES